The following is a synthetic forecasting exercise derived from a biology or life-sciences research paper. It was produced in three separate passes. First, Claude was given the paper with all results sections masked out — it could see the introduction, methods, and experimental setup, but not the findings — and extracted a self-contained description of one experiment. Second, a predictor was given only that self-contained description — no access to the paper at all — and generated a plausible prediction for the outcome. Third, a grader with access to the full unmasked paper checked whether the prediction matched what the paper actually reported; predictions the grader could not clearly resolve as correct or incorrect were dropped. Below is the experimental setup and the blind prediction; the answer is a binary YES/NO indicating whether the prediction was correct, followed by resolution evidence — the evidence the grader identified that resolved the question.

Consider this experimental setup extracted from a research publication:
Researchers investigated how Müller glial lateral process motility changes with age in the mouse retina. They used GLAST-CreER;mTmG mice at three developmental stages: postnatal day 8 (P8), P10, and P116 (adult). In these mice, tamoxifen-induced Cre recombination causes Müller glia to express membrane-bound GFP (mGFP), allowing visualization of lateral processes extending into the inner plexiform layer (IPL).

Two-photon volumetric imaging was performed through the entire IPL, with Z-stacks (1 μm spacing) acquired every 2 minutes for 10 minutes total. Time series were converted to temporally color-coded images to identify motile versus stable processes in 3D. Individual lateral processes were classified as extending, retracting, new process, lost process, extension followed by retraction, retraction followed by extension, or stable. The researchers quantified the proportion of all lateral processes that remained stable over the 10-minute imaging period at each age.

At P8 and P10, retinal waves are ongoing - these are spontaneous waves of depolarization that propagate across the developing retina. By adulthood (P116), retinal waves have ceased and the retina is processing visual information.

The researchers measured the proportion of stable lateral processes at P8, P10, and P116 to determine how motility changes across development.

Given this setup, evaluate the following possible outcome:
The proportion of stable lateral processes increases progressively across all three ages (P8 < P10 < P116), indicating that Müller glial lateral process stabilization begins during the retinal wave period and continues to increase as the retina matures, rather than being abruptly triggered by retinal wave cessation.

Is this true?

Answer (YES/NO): NO